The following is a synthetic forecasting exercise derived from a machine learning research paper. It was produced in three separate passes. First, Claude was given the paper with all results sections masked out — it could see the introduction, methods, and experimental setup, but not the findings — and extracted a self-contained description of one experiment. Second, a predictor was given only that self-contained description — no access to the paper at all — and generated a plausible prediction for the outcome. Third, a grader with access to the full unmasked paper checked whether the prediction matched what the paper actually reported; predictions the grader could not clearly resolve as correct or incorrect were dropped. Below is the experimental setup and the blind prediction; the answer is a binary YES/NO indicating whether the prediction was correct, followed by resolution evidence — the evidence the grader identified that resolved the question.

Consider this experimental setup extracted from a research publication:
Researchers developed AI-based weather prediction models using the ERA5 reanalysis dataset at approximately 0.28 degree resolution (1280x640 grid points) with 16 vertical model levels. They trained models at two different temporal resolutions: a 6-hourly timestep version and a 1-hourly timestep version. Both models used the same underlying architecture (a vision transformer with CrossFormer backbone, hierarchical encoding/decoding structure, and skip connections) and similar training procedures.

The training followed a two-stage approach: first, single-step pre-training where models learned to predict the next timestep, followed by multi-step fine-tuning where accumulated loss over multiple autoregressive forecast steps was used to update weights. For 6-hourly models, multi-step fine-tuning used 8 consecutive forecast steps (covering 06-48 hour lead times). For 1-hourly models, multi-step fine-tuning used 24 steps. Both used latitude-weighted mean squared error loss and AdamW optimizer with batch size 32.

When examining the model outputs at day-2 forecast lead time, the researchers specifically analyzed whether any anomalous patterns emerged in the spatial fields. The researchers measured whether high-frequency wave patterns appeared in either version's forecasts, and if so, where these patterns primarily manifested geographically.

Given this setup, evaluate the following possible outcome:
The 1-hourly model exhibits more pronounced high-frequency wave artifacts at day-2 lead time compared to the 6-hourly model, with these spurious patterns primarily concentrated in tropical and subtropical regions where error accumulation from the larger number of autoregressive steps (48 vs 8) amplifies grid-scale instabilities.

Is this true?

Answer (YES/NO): NO